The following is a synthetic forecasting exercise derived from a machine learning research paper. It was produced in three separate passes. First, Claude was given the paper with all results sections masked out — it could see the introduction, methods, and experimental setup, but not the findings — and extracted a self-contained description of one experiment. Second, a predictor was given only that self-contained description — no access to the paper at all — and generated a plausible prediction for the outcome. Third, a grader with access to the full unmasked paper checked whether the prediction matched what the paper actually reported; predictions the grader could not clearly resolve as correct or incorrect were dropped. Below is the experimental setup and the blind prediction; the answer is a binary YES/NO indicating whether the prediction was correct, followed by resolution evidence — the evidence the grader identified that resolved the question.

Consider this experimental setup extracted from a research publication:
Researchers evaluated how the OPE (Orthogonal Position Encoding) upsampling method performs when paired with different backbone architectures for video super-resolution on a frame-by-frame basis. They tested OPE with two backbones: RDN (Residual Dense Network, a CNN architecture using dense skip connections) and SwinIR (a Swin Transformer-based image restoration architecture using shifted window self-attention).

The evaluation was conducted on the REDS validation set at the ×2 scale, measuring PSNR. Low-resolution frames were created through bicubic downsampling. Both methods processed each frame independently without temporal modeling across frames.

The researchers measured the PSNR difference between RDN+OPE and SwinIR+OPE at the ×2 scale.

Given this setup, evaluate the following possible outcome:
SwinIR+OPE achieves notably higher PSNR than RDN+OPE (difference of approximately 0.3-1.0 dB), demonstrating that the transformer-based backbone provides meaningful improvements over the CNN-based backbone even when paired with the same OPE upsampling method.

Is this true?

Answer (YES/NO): NO